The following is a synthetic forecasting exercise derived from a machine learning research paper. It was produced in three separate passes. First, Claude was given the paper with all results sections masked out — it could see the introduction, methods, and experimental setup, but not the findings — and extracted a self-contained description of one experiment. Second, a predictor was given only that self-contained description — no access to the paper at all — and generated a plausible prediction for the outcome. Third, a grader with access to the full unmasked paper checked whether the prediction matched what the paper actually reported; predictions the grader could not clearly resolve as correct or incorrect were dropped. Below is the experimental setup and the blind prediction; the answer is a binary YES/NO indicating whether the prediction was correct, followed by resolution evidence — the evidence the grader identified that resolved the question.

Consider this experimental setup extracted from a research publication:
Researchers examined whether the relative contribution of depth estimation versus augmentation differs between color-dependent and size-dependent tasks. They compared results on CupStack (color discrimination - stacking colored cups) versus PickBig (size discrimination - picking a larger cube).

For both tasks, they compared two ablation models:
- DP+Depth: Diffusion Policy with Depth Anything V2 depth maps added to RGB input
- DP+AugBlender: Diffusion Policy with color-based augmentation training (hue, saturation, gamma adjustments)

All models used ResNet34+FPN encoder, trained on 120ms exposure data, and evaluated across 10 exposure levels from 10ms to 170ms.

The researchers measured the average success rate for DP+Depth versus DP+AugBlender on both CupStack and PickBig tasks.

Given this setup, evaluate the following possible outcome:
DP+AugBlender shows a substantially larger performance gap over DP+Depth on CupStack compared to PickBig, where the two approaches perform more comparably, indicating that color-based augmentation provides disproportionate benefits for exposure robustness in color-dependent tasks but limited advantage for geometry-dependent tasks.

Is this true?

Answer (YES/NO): NO